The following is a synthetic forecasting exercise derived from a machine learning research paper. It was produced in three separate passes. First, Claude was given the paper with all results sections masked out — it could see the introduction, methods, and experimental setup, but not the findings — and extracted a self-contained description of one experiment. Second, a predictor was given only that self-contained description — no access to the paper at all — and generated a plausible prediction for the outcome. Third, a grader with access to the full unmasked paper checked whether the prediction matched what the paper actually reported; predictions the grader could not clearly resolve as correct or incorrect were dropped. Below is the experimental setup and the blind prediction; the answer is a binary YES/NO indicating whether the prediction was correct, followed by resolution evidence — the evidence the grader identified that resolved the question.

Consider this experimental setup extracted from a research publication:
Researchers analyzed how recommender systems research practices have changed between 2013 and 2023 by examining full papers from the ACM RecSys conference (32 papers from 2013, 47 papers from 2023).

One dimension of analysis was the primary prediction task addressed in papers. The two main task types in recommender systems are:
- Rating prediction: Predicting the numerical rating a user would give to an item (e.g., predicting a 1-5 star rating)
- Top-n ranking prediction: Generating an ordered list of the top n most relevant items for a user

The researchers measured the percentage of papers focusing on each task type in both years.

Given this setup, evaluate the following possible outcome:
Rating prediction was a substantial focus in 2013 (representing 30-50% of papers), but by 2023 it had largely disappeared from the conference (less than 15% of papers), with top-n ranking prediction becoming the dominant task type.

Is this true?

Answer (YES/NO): NO